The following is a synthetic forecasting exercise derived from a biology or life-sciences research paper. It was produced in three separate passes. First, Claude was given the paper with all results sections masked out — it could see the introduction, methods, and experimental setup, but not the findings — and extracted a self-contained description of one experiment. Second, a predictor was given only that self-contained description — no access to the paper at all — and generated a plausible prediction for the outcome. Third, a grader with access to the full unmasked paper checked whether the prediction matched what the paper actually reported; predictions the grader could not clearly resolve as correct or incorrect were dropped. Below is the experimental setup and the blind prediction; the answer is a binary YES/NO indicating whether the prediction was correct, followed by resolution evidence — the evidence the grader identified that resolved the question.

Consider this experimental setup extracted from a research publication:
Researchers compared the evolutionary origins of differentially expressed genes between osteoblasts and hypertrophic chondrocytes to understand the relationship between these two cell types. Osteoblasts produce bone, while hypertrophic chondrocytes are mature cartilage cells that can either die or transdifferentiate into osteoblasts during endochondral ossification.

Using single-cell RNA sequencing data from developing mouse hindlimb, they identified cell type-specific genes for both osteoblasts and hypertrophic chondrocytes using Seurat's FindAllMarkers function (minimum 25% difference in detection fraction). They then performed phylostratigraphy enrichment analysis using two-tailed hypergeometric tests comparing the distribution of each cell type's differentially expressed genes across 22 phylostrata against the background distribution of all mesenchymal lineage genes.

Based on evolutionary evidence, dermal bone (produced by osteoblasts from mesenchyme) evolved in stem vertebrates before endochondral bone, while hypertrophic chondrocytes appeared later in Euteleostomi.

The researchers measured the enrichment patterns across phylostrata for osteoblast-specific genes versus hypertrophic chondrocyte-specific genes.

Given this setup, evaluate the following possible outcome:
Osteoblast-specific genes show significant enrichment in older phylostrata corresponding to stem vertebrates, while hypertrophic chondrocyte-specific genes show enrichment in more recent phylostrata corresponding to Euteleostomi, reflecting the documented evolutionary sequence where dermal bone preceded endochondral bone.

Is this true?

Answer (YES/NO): NO